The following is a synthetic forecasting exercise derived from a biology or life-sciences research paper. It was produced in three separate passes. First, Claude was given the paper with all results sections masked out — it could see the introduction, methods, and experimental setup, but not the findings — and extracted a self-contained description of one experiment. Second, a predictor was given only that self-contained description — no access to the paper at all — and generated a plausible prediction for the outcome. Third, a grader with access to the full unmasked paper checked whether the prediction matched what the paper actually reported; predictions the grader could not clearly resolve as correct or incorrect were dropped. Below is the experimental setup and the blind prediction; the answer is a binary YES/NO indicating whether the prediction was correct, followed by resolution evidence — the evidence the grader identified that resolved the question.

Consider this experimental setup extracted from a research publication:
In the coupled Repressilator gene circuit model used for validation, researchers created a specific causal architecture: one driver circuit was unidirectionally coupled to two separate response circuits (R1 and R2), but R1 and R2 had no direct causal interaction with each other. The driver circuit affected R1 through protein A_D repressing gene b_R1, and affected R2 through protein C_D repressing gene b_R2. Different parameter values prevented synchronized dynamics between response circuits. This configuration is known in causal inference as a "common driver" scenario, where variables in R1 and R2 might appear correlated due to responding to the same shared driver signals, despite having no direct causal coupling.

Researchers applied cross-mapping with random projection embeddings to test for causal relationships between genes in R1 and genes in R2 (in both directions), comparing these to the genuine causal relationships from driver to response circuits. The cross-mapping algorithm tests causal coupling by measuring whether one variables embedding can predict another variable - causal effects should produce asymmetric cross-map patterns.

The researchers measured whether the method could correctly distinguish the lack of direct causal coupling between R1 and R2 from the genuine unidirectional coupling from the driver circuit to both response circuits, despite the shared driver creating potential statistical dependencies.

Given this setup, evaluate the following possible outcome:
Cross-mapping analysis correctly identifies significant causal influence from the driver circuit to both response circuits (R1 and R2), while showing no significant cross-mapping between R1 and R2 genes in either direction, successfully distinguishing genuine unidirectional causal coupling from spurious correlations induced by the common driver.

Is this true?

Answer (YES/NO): YES